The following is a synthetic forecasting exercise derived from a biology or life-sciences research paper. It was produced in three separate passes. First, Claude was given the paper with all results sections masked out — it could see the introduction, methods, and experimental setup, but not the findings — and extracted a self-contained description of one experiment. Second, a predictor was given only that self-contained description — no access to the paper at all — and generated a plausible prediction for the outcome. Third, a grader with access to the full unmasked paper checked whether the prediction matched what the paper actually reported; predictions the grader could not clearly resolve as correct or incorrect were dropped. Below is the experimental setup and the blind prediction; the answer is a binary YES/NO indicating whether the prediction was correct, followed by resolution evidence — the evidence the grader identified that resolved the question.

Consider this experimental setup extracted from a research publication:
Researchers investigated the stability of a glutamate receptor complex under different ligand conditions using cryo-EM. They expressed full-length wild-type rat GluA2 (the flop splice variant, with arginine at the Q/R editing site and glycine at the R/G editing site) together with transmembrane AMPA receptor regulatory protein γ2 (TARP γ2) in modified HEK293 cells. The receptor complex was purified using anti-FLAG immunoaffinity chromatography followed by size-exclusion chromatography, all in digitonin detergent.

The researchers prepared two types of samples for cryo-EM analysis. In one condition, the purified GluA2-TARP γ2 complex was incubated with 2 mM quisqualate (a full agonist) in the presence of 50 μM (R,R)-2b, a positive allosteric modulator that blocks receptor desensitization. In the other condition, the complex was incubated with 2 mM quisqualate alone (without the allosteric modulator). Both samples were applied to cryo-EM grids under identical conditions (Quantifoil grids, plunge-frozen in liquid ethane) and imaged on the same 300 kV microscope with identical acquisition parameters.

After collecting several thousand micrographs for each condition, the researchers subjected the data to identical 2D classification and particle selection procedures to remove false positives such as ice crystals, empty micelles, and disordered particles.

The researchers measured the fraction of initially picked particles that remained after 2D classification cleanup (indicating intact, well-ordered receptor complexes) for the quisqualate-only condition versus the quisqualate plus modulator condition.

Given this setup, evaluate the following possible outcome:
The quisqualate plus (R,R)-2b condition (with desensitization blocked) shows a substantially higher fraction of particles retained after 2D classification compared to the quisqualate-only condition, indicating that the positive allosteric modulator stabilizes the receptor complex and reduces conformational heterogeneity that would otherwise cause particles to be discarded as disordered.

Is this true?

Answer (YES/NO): YES